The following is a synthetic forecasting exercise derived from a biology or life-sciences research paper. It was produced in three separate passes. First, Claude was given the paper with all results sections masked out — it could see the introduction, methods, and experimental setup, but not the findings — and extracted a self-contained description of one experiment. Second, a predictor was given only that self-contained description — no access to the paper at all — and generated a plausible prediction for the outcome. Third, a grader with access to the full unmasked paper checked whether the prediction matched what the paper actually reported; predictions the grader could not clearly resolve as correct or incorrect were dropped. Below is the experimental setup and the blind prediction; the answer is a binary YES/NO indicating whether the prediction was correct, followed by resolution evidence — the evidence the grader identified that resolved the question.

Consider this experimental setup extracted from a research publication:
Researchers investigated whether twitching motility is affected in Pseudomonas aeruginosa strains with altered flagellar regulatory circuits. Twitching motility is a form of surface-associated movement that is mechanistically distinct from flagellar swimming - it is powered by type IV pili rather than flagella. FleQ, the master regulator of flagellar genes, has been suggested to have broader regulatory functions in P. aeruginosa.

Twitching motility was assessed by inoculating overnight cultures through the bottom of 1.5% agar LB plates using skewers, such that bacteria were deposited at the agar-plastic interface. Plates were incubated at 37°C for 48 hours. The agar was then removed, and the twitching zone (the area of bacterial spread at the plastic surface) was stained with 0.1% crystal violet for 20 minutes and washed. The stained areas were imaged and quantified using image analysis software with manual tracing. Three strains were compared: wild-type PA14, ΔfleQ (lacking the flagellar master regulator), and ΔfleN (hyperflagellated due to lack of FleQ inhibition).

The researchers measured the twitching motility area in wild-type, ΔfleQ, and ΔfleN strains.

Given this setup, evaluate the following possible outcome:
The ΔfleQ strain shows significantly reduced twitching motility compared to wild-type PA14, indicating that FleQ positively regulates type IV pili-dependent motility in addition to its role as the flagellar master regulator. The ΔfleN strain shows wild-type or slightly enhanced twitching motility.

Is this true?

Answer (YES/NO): NO